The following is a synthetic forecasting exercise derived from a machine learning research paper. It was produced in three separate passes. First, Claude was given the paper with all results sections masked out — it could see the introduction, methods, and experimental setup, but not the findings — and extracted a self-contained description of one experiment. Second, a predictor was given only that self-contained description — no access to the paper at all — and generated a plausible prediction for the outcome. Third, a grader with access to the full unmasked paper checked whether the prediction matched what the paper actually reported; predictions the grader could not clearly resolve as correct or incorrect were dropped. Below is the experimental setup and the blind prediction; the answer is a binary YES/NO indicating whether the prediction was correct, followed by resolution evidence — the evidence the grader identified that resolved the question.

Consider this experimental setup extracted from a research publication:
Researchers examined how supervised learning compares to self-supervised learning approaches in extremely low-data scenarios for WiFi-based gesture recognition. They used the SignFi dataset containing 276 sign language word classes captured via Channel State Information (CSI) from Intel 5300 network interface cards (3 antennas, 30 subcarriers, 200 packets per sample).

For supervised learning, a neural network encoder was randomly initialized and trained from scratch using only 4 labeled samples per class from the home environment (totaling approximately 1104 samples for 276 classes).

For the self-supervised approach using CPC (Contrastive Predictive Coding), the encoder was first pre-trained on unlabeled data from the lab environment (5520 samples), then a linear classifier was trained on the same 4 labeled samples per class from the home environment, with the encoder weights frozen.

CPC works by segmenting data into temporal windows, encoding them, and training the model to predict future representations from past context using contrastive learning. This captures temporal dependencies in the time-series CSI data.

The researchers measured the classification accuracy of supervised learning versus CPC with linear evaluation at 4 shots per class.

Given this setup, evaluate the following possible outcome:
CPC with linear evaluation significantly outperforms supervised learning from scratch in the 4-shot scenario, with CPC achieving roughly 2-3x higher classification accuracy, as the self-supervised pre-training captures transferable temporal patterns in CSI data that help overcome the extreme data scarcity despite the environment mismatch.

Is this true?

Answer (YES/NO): NO